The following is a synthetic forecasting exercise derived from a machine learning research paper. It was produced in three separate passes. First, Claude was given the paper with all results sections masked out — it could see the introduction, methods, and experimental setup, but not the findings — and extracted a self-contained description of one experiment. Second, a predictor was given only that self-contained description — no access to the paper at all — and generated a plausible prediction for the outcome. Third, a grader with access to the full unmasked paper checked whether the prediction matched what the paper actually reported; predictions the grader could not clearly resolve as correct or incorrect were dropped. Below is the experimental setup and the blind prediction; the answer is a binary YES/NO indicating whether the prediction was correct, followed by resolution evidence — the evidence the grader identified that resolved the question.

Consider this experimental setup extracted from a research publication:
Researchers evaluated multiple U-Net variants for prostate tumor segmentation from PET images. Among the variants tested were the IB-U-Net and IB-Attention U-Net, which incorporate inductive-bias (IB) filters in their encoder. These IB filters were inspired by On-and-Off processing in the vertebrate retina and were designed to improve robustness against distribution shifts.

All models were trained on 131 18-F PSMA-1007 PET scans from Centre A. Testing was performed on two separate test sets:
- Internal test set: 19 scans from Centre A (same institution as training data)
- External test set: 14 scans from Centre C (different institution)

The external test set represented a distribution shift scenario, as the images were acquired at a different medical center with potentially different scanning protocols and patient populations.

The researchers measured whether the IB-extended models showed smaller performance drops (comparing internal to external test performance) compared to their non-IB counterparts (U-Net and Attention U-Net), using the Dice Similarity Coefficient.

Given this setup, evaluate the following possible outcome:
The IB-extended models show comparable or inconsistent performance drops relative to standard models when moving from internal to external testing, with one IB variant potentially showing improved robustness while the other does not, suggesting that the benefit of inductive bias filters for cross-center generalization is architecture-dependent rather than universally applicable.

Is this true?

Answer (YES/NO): YES